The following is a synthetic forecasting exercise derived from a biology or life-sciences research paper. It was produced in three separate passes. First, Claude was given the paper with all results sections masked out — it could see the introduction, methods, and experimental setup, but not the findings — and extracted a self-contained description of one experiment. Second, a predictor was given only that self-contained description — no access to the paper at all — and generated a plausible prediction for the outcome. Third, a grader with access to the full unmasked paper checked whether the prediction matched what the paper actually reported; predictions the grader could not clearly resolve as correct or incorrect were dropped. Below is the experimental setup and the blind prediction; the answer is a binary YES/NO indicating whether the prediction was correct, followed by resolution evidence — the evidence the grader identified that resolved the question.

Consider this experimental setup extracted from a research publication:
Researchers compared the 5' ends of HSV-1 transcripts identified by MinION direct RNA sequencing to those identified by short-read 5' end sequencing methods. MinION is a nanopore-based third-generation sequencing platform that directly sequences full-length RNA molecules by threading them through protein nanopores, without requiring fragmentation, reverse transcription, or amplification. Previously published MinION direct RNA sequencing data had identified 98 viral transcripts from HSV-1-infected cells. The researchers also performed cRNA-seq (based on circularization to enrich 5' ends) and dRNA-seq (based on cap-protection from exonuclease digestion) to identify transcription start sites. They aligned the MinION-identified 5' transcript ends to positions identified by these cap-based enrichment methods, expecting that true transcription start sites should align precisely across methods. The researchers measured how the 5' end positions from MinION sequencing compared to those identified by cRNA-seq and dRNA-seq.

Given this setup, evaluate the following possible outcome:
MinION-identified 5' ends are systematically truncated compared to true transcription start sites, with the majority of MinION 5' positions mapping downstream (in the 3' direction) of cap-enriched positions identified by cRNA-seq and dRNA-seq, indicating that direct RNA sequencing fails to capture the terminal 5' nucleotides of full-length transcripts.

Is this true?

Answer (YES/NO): YES